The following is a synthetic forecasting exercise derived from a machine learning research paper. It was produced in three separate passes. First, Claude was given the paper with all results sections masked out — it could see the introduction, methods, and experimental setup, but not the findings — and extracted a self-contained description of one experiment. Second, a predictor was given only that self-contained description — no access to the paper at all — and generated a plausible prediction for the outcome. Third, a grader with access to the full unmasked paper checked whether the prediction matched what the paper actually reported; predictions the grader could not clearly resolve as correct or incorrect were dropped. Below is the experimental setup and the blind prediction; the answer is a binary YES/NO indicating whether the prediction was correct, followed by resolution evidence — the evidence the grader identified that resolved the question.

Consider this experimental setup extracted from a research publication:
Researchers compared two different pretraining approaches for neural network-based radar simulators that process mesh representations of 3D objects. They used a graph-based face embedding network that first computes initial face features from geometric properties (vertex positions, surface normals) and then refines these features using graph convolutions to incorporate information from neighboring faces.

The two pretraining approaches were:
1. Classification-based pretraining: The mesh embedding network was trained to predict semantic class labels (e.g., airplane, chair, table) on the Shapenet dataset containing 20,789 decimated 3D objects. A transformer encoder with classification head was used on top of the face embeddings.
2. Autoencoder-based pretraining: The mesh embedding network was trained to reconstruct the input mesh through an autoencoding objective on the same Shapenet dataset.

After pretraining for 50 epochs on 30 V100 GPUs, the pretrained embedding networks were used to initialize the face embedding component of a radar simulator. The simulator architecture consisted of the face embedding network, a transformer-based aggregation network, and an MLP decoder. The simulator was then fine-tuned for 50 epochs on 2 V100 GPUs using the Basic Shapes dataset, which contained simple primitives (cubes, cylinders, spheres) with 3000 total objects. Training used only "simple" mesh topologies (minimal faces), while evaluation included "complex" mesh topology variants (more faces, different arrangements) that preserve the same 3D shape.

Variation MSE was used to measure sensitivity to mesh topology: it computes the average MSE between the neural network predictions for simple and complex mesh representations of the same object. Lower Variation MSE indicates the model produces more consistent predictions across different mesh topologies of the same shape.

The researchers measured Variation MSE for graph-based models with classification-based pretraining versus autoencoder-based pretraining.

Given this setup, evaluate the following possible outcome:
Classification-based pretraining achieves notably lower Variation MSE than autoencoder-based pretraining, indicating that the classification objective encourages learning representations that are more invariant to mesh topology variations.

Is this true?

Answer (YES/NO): NO